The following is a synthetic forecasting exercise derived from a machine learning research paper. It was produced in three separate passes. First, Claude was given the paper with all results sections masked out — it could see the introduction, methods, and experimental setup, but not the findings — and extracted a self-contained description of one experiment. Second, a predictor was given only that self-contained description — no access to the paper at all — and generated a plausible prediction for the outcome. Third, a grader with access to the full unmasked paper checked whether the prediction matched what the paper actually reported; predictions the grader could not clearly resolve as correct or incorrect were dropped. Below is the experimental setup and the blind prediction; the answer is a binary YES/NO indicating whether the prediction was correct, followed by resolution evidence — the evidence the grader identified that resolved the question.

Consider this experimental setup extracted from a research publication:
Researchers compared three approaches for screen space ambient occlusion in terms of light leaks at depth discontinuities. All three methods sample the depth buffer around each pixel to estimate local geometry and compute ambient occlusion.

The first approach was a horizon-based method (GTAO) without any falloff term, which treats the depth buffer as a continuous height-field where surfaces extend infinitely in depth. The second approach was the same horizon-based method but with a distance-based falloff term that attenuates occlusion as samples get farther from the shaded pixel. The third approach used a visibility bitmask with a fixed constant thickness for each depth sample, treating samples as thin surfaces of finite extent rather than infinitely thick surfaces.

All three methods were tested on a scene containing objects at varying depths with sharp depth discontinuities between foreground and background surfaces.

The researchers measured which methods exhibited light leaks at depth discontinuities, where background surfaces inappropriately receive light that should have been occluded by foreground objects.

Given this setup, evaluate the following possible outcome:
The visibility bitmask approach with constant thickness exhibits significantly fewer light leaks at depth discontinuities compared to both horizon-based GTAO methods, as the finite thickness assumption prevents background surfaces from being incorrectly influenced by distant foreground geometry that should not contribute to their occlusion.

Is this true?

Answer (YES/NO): NO